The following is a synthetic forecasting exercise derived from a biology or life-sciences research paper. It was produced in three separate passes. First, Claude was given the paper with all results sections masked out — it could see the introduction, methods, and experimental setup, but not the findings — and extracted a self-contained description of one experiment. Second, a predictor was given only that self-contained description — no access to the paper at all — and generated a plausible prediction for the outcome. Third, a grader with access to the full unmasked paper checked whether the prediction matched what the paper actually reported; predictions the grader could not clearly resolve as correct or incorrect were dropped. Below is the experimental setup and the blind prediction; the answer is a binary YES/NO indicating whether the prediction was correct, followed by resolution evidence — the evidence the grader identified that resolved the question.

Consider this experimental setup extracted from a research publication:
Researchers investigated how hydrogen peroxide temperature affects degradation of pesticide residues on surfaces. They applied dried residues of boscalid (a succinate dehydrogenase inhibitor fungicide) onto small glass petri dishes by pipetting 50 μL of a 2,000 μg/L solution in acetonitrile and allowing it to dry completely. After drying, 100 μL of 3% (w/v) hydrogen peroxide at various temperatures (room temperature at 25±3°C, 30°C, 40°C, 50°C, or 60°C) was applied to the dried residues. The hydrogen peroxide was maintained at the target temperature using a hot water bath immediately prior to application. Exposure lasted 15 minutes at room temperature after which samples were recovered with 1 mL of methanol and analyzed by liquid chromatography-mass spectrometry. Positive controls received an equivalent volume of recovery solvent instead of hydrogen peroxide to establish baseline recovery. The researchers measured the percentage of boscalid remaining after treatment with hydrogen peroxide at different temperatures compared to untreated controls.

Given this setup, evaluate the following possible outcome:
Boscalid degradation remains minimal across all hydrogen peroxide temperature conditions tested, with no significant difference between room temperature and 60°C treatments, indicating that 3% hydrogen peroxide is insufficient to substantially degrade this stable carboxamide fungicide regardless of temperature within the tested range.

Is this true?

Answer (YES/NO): NO